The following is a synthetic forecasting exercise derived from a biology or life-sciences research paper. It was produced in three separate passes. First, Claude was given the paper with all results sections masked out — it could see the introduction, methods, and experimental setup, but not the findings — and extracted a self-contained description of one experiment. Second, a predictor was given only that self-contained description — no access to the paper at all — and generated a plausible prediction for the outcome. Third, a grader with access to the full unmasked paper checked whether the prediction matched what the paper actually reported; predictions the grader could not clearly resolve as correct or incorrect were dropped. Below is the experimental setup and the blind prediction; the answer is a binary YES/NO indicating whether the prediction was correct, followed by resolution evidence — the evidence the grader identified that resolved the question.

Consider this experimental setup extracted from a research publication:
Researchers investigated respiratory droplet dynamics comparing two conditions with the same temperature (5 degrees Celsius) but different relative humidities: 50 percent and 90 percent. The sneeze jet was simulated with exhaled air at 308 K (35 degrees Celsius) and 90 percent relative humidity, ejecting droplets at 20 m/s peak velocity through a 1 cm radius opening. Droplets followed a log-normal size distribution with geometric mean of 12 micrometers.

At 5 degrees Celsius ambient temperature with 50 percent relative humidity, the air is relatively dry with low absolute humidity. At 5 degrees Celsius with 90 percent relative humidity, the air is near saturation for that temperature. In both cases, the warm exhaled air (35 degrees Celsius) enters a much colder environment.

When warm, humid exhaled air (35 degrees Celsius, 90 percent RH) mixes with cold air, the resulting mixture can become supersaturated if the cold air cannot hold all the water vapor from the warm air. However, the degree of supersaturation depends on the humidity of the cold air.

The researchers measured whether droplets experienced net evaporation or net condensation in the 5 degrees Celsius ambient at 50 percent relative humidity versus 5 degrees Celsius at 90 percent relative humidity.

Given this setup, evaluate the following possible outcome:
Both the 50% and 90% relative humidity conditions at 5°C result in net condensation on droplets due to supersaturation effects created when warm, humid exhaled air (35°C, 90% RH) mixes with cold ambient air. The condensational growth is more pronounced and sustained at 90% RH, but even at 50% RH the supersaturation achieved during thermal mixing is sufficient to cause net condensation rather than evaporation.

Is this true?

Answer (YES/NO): NO